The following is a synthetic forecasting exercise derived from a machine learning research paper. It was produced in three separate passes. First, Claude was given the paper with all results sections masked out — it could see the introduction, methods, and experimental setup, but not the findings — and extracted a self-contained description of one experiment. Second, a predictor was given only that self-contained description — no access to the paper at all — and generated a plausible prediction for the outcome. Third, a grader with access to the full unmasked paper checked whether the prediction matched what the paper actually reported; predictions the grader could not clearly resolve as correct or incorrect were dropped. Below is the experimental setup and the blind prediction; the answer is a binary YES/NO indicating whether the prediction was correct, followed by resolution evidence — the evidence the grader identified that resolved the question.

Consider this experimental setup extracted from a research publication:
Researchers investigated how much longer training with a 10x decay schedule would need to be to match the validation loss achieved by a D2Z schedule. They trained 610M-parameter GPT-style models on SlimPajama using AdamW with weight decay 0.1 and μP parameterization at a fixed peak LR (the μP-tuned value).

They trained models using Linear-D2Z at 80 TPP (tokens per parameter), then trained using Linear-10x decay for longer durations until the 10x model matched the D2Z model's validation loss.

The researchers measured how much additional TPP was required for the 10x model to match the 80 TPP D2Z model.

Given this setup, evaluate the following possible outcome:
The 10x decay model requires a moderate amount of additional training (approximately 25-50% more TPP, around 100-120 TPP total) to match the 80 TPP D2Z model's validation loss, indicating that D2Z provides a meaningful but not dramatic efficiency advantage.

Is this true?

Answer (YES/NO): NO